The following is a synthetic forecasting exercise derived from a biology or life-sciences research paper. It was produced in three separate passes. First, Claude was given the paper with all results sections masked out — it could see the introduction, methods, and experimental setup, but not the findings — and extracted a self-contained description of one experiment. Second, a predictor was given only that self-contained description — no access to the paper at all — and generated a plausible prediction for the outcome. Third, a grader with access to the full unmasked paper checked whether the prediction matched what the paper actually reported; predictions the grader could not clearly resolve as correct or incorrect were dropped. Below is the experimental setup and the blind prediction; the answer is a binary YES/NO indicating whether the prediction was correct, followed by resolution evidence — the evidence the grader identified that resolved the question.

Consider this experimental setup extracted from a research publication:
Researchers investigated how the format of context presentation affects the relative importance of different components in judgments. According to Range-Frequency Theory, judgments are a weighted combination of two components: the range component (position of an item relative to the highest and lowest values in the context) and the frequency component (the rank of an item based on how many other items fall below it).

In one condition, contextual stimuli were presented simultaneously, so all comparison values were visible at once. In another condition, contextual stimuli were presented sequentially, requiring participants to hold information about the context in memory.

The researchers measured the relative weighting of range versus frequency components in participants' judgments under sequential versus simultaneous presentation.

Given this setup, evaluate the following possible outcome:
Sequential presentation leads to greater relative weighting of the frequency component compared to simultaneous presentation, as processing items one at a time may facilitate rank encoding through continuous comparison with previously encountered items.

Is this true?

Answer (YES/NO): NO